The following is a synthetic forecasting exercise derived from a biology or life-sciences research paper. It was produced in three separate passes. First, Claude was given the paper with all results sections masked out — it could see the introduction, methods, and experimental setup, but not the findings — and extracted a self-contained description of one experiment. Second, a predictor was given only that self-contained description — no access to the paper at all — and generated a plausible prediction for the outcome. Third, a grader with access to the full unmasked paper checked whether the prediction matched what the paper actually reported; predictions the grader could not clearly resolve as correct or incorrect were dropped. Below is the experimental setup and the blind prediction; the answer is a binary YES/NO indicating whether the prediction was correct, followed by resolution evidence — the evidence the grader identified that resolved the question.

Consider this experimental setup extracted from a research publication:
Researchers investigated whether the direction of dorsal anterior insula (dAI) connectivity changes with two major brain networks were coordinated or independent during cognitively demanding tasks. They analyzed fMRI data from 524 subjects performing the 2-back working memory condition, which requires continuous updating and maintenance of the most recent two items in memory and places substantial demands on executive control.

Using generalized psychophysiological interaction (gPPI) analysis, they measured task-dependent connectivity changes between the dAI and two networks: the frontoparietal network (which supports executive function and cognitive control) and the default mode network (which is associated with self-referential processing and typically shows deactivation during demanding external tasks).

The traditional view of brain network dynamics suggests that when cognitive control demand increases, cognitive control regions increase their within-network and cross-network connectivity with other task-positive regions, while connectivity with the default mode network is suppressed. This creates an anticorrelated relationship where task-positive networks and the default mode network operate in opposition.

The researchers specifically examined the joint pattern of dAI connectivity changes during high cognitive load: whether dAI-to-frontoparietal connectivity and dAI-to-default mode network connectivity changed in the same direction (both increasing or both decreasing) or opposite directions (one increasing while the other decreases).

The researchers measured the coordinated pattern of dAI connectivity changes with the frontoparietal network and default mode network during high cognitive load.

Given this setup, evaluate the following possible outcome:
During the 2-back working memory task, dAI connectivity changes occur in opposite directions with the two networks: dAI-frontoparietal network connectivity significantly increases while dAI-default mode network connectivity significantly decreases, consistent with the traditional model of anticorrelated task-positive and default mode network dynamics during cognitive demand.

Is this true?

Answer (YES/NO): NO